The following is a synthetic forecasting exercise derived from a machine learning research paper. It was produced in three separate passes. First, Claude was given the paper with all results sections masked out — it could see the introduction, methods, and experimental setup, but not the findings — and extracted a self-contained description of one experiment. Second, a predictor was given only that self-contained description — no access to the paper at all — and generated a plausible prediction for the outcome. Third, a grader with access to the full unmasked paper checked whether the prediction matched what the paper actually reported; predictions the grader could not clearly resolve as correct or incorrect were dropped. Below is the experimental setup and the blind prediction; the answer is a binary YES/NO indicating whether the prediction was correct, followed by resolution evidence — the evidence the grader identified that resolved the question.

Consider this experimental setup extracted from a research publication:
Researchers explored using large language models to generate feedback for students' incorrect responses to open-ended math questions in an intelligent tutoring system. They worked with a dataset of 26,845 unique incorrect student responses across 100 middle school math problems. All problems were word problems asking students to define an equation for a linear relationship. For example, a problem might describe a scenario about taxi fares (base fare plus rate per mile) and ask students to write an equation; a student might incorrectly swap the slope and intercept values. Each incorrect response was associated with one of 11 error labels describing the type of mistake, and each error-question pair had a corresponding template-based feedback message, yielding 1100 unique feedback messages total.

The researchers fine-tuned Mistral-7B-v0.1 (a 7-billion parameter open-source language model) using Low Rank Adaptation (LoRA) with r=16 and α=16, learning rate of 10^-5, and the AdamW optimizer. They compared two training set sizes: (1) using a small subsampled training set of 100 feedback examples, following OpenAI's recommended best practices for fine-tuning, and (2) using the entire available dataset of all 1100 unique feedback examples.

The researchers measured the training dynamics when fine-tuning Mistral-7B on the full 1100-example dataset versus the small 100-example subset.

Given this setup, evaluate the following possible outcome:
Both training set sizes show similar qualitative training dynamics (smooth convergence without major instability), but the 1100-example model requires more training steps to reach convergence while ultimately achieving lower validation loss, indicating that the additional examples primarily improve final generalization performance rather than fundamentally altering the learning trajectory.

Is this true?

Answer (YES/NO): NO